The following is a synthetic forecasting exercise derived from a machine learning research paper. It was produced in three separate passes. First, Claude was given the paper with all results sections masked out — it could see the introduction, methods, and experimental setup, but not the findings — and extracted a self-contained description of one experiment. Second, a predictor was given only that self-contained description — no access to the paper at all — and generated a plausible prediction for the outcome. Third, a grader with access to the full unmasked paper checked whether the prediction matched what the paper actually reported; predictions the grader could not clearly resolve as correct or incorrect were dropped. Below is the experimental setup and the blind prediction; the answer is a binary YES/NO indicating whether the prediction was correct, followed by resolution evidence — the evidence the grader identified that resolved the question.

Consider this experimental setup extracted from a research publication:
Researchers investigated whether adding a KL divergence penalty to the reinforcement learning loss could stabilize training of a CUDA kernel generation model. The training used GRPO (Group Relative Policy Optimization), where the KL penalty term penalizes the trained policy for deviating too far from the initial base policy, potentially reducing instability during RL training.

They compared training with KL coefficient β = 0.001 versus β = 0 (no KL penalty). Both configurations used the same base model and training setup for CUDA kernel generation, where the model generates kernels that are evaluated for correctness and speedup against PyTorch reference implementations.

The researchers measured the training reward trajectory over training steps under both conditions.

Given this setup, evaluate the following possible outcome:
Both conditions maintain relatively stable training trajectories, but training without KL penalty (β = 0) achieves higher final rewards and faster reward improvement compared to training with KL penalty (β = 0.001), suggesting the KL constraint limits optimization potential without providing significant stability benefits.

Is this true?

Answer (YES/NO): YES